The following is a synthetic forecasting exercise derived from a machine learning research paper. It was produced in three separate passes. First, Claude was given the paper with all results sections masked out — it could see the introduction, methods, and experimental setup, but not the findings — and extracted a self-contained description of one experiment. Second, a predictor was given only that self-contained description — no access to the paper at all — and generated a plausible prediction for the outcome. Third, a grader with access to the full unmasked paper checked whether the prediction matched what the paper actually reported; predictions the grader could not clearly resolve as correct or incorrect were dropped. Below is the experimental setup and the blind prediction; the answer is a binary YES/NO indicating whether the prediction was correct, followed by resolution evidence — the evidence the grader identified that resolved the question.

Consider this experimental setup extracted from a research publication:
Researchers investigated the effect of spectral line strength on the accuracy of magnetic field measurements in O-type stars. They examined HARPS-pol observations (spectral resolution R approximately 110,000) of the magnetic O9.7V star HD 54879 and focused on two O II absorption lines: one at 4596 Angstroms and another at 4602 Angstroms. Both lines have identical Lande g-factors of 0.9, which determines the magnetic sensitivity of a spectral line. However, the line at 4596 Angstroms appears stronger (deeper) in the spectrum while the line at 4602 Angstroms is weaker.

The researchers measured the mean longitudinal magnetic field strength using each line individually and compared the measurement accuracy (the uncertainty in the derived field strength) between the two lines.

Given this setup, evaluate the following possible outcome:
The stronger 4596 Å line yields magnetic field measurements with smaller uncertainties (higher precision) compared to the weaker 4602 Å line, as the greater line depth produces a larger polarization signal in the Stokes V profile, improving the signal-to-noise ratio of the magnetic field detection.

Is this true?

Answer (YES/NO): YES